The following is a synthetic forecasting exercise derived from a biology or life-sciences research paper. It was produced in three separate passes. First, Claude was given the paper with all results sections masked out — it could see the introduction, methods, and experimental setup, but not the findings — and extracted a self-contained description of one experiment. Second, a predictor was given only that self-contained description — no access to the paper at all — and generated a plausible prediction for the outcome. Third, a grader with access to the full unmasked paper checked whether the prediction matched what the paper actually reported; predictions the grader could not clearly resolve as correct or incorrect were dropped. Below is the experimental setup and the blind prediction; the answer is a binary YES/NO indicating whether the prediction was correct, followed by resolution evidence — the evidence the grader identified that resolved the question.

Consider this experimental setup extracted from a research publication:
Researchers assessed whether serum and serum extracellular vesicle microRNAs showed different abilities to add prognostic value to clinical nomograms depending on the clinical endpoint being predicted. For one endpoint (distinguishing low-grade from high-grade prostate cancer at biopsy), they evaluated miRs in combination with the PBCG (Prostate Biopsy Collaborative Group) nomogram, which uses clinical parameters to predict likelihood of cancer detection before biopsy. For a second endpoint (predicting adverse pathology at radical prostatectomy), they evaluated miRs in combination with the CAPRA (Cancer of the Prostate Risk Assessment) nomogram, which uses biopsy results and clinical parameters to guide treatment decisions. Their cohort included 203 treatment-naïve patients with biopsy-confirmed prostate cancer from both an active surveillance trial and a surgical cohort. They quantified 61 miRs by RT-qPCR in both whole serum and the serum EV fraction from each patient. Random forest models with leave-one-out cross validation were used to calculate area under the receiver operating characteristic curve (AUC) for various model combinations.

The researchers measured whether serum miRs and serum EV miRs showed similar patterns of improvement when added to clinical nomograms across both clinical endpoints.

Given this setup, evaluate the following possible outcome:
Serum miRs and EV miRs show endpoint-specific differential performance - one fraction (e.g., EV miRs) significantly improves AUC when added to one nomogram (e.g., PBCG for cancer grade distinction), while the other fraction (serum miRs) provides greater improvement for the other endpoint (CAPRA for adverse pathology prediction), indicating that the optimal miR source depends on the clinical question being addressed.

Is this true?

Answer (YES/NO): NO